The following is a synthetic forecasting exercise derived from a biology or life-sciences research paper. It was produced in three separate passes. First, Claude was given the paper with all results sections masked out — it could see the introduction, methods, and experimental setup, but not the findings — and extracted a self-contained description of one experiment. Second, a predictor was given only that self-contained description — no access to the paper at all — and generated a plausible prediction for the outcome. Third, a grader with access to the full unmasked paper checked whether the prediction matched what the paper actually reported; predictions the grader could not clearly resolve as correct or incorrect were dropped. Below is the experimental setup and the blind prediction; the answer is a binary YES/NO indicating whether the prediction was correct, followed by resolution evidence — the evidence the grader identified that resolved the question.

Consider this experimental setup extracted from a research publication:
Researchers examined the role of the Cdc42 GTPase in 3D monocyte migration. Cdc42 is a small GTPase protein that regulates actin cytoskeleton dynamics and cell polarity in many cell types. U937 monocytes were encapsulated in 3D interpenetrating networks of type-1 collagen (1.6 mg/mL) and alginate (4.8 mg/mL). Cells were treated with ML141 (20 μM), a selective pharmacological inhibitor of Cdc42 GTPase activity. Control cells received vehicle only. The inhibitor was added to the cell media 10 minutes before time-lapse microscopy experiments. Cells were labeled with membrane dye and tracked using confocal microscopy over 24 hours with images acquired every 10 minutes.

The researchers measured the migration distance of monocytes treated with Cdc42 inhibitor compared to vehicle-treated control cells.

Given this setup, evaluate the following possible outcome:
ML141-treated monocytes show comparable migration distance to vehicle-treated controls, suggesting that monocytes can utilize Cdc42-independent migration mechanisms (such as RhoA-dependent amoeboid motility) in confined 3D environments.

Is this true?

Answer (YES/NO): NO